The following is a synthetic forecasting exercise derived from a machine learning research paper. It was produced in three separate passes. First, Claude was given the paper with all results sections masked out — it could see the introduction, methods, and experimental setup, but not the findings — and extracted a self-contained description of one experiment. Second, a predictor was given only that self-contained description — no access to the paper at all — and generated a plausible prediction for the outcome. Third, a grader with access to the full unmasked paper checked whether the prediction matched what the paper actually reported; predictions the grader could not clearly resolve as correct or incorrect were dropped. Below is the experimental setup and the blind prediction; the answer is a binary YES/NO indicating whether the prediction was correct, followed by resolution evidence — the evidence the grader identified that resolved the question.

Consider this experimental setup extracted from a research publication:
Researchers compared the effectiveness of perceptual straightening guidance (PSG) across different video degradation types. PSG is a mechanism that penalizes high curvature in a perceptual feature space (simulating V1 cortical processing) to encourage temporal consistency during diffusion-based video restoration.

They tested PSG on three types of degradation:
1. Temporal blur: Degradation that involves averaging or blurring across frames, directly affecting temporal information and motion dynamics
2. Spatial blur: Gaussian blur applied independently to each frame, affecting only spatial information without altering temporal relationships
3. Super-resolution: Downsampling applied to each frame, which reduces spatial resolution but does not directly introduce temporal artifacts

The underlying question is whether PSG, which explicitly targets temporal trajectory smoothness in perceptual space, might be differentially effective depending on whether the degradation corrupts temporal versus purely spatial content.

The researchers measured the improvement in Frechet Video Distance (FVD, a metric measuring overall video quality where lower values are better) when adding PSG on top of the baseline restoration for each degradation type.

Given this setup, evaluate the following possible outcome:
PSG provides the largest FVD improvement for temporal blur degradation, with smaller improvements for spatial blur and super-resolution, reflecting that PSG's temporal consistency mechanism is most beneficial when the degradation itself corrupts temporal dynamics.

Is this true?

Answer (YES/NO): NO